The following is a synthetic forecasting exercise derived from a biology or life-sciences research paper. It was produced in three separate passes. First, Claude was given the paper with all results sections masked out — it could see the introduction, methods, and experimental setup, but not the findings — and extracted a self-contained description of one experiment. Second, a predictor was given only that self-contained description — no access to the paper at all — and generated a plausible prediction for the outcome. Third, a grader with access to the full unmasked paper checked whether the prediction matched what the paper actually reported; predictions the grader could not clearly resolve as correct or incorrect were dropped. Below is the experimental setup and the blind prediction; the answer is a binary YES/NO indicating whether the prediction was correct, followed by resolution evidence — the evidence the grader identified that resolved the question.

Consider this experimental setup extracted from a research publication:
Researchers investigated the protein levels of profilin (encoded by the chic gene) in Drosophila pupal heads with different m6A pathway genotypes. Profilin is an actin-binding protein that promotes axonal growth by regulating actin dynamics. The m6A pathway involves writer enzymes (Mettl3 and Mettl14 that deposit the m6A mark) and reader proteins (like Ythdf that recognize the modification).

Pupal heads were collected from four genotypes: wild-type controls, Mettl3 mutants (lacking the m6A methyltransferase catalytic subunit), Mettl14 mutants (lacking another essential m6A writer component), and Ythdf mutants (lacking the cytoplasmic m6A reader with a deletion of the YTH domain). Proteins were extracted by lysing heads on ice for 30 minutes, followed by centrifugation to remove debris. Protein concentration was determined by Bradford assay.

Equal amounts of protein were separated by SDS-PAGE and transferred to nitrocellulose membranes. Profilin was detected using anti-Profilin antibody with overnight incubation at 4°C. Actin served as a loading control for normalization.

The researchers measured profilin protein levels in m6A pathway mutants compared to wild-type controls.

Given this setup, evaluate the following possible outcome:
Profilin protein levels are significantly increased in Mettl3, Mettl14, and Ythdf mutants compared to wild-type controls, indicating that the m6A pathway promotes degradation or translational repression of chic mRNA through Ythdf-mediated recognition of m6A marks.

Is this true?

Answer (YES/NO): YES